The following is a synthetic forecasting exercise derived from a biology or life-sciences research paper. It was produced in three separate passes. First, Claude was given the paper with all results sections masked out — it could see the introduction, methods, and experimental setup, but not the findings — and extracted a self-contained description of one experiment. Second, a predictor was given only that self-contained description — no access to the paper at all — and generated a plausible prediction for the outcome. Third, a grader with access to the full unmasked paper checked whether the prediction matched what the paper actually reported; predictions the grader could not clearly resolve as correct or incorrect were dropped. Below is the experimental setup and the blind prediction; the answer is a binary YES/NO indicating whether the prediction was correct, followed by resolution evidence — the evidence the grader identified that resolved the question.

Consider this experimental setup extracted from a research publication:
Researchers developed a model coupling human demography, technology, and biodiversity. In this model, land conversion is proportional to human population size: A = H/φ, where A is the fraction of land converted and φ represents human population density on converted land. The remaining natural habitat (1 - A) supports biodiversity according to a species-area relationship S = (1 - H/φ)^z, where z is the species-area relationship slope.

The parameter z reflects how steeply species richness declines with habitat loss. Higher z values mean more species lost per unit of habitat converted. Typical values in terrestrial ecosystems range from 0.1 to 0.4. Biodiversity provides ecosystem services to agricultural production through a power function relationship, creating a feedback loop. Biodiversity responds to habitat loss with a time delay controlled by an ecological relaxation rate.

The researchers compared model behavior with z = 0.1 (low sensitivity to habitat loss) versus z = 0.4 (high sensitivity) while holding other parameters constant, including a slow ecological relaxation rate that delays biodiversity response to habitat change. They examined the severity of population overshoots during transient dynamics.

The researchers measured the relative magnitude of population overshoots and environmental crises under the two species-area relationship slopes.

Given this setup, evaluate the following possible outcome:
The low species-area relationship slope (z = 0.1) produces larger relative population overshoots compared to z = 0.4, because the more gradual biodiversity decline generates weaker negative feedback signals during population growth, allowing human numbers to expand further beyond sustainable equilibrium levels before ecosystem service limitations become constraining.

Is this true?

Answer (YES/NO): YES